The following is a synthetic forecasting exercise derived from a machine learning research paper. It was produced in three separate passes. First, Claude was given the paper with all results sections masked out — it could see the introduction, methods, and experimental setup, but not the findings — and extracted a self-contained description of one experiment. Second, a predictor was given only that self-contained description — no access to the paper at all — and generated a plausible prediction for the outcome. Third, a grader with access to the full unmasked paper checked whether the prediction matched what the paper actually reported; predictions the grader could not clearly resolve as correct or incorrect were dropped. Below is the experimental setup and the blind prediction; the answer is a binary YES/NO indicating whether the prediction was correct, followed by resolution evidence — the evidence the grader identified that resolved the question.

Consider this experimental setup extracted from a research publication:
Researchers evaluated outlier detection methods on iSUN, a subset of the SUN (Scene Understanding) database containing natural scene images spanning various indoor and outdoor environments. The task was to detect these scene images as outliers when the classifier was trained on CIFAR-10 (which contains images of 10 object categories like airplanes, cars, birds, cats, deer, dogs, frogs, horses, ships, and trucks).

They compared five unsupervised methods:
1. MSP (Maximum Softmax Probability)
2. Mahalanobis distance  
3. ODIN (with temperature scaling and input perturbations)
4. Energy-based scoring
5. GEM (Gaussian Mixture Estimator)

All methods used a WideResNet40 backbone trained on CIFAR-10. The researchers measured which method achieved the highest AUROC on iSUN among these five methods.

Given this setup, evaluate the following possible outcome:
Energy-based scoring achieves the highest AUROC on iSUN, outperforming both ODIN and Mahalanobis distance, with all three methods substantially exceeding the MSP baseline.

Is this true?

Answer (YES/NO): NO